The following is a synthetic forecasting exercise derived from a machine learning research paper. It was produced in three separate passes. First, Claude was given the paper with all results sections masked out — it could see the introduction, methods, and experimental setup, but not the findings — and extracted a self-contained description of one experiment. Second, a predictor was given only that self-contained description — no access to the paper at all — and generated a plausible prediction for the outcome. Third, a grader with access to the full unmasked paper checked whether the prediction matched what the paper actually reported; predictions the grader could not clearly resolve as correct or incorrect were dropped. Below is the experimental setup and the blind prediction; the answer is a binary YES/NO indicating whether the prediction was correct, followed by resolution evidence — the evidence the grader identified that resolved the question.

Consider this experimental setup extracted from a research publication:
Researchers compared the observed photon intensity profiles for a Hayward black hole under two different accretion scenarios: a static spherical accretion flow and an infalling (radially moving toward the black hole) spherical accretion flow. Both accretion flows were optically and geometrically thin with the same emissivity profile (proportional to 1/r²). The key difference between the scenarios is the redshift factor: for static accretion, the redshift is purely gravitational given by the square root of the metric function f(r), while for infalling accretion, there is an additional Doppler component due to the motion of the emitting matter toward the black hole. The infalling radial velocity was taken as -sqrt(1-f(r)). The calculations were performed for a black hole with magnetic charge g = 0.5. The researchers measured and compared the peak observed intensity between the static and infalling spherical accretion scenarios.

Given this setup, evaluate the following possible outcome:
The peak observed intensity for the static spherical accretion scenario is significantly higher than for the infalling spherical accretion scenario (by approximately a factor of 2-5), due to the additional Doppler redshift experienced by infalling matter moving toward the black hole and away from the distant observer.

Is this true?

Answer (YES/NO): NO